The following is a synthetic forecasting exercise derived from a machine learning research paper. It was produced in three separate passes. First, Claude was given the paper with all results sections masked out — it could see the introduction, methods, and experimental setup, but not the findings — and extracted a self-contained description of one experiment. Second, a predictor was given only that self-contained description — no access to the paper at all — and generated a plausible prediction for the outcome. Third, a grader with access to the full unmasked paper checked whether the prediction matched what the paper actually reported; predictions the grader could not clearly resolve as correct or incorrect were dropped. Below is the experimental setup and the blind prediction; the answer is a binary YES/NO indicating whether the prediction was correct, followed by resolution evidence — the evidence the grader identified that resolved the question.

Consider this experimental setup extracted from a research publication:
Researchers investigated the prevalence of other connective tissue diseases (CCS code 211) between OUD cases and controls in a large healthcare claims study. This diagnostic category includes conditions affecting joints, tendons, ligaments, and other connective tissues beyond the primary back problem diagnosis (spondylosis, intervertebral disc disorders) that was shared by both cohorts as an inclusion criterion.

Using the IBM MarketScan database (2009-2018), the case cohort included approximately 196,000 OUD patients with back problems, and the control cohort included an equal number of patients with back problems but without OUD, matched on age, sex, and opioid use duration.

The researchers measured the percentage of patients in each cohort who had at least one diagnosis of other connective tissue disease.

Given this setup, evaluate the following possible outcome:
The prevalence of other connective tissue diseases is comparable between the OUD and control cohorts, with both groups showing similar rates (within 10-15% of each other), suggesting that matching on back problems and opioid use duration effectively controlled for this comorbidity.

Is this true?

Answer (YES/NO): NO